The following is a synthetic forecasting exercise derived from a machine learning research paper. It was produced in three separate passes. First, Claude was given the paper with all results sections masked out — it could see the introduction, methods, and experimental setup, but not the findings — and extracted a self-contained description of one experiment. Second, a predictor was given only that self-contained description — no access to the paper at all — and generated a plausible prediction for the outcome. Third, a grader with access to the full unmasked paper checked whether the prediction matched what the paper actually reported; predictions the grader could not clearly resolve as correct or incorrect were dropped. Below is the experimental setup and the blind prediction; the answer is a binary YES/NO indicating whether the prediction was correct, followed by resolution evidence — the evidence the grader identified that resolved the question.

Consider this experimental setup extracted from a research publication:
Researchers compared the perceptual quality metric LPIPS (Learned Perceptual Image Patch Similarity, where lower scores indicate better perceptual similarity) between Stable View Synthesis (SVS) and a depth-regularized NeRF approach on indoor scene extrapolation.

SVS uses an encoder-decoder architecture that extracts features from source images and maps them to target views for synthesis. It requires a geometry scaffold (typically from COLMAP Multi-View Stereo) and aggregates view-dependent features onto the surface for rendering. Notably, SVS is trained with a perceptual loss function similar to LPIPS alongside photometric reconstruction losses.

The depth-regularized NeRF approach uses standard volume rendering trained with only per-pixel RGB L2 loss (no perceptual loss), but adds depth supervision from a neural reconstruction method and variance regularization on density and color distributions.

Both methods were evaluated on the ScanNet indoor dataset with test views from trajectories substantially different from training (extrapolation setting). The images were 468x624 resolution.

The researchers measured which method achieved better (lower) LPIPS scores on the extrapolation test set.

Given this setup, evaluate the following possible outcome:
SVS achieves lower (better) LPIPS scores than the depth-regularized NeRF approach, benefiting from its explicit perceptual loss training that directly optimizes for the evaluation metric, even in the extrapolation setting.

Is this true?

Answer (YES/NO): YES